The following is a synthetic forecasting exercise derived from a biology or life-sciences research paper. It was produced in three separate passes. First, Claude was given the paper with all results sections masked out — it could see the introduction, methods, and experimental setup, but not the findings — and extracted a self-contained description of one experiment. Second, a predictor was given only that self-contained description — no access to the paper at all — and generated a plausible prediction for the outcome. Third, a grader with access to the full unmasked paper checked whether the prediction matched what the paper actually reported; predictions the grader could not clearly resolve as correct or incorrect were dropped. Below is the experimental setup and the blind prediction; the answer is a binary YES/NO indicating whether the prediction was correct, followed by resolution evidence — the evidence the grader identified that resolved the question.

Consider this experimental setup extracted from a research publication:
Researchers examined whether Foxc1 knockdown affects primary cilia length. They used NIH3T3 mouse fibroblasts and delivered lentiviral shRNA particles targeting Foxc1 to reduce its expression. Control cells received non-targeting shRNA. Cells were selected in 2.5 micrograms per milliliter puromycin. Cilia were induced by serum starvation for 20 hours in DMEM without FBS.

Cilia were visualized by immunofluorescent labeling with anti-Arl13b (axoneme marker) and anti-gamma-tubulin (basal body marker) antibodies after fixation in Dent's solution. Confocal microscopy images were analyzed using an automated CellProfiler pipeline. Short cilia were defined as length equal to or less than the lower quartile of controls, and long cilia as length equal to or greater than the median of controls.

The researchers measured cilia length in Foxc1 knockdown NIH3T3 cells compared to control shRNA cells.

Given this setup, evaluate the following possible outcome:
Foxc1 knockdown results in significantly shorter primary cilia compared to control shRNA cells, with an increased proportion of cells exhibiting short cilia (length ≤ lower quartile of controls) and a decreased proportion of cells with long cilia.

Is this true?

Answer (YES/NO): YES